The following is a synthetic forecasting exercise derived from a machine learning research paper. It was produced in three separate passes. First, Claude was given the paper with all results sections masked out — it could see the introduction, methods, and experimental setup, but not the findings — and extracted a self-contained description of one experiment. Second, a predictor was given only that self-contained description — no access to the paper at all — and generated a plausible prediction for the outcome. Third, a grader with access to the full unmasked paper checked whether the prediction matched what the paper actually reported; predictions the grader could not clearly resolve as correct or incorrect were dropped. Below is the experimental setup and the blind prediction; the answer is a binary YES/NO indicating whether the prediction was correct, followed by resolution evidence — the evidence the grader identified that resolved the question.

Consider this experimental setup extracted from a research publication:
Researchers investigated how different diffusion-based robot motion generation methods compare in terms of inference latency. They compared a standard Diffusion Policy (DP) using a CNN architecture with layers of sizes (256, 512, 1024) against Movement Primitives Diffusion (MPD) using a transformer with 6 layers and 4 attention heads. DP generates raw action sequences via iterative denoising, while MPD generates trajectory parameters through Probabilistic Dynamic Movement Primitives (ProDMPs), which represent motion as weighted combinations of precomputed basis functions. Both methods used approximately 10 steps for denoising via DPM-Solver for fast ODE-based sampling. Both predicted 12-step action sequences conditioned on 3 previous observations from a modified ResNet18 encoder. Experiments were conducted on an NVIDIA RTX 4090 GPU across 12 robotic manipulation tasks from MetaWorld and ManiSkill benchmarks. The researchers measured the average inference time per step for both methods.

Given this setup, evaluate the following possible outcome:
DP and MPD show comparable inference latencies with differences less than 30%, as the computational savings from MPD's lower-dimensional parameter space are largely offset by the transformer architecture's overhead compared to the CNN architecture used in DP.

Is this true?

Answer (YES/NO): NO